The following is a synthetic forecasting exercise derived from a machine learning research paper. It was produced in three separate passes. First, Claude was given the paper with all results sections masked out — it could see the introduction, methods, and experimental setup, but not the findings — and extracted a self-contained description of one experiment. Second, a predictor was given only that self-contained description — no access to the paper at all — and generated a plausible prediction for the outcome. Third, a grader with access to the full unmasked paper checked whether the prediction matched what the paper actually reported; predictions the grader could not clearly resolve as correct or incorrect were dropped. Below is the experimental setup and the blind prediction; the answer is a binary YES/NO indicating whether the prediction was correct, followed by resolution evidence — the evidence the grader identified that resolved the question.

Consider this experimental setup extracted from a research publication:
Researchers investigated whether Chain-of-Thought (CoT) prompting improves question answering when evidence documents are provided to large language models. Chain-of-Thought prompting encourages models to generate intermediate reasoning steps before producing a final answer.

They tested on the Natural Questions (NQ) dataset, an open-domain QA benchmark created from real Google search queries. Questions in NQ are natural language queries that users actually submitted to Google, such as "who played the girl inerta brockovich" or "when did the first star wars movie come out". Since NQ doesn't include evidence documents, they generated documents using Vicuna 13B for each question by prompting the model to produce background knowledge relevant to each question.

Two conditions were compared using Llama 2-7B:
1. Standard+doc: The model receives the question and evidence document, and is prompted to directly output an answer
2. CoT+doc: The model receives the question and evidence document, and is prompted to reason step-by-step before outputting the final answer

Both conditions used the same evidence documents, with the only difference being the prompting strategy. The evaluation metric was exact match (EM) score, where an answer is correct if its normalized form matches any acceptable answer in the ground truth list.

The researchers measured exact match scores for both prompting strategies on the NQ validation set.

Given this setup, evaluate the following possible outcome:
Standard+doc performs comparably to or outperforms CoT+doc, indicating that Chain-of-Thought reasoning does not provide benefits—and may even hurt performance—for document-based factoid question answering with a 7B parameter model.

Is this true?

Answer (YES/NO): NO